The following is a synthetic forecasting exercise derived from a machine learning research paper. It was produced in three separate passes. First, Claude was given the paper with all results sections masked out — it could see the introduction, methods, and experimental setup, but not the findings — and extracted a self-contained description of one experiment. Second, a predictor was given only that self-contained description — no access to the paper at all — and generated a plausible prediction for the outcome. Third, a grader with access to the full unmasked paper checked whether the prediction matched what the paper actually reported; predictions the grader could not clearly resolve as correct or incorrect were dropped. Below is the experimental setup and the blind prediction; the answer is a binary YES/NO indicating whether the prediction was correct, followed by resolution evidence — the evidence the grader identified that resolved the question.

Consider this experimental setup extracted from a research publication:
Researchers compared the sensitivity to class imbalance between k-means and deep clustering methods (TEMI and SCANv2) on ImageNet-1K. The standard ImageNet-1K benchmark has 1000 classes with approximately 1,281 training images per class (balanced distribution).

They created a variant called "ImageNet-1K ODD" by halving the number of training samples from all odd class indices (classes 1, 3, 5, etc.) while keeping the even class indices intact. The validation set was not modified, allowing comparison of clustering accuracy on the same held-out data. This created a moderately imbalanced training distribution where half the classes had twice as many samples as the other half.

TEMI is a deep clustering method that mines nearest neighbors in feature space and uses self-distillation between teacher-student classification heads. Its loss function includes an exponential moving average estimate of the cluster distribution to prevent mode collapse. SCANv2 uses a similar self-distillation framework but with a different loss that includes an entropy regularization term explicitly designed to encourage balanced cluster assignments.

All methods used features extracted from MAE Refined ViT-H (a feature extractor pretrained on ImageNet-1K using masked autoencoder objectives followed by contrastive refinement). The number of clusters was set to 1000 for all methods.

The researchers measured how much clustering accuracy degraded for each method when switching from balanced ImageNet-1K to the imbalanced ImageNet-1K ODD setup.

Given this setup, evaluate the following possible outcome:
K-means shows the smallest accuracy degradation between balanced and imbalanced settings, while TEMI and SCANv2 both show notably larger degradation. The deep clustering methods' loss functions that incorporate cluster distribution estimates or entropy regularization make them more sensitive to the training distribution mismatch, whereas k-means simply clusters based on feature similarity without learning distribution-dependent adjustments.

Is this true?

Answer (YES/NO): YES